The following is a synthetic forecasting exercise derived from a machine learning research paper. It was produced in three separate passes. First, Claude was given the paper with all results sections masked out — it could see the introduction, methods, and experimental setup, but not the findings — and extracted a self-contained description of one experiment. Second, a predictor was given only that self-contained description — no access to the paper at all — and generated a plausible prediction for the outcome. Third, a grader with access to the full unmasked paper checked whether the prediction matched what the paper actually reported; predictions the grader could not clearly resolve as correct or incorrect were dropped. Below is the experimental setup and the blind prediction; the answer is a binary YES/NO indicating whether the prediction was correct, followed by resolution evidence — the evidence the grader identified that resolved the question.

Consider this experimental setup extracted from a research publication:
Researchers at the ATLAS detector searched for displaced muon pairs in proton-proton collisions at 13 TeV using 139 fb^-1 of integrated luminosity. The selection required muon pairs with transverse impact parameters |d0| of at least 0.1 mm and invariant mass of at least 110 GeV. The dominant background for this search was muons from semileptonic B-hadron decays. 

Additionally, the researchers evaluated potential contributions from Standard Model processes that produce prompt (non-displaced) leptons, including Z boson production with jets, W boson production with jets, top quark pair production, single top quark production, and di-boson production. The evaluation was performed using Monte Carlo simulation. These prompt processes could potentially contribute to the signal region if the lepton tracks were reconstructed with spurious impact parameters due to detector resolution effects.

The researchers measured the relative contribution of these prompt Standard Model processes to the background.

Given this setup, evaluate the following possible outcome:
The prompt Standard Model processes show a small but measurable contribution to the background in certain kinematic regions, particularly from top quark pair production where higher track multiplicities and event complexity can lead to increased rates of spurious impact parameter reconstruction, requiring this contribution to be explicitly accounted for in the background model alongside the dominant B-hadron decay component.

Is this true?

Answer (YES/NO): NO